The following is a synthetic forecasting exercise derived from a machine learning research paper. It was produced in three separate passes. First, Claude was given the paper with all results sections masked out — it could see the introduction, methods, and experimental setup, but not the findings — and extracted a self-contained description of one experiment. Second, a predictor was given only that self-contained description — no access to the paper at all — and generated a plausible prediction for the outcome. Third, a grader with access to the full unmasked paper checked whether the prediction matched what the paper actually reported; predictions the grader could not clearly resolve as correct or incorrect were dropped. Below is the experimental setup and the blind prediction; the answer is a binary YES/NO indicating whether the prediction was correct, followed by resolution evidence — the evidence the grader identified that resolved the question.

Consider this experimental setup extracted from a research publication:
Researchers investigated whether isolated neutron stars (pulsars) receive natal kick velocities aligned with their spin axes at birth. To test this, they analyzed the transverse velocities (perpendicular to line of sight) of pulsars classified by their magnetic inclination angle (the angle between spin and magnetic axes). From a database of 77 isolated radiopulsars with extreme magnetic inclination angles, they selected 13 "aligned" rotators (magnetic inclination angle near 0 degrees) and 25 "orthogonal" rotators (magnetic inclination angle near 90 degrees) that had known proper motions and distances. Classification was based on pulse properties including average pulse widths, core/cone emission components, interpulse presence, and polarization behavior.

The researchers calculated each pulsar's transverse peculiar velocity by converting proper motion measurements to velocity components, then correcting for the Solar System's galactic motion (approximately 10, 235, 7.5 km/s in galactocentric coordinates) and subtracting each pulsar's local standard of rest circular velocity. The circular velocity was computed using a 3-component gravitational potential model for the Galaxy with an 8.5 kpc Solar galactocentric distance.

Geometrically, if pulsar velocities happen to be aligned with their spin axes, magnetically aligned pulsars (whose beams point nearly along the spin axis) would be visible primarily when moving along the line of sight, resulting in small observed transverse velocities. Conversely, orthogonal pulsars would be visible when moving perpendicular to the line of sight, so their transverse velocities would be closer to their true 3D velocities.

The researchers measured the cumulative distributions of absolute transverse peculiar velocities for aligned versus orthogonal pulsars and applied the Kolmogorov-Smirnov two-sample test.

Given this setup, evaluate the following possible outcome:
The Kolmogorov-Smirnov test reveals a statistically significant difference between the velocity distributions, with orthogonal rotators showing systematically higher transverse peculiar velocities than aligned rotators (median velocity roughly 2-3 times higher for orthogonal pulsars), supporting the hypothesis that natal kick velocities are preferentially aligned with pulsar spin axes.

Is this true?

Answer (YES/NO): NO